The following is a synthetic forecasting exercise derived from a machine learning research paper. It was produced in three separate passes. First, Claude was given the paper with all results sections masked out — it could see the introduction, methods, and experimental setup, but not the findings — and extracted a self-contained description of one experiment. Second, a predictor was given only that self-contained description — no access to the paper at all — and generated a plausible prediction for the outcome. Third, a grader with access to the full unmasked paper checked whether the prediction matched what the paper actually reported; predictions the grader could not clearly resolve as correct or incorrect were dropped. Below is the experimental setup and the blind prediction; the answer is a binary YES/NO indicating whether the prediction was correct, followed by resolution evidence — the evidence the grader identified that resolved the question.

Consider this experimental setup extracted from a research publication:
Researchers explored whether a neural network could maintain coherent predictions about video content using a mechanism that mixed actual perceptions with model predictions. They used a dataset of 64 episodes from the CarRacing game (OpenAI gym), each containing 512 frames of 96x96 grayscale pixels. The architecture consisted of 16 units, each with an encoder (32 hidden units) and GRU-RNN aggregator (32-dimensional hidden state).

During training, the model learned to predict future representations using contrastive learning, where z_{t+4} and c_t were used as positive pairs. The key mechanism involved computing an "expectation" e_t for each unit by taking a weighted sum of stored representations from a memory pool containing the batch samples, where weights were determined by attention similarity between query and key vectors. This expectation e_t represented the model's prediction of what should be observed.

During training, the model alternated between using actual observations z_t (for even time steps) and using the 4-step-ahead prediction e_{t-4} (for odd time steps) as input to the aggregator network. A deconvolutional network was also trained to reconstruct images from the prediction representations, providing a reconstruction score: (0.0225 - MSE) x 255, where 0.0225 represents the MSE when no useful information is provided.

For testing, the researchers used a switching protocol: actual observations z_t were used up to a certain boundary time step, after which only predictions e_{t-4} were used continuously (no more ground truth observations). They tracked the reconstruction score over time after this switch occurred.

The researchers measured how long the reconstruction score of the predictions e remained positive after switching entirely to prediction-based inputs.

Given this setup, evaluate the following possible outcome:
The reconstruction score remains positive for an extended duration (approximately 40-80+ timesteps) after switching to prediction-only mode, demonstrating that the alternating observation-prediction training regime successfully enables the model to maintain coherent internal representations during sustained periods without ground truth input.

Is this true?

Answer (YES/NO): NO